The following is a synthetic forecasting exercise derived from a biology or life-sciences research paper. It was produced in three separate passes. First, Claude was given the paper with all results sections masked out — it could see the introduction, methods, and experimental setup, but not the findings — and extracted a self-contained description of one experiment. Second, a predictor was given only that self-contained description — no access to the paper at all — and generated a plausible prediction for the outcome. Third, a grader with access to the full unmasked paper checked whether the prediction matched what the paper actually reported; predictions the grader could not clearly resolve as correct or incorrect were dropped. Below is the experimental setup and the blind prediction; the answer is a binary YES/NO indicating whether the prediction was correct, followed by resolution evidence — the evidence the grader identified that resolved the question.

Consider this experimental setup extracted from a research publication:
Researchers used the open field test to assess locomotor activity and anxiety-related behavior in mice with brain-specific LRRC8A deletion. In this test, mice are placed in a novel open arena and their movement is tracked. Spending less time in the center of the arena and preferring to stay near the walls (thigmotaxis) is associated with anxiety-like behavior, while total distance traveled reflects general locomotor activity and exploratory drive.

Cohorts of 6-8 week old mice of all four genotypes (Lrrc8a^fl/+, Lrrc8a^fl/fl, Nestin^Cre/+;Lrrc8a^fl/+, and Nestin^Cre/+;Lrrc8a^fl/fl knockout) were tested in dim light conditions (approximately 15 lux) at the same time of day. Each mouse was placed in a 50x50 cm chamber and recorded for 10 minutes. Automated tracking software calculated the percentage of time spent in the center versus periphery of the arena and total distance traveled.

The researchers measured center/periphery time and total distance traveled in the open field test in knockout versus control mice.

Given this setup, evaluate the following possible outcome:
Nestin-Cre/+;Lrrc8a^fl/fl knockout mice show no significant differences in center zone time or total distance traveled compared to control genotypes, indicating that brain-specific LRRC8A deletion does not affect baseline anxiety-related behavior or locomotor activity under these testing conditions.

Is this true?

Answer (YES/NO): NO